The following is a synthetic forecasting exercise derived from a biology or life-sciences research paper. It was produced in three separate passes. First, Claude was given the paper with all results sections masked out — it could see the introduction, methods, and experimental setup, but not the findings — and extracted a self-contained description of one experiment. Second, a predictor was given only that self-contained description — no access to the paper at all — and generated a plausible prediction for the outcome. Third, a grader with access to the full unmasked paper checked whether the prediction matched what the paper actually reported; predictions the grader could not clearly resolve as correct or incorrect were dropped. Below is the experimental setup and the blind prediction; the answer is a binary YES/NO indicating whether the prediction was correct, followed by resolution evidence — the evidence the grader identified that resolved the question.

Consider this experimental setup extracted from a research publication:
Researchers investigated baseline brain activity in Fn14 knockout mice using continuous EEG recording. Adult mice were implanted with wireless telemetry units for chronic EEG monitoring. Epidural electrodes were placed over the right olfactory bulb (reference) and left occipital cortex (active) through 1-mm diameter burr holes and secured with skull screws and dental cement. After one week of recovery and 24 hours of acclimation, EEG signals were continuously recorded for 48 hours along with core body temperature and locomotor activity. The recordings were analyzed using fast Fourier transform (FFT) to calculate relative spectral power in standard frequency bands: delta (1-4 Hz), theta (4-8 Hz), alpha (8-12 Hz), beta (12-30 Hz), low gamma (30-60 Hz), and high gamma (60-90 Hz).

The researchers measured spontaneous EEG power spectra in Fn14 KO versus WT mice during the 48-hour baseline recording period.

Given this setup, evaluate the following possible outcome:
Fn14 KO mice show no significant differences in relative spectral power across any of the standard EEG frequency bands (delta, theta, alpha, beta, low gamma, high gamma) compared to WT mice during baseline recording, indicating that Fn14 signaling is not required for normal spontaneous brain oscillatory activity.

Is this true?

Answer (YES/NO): YES